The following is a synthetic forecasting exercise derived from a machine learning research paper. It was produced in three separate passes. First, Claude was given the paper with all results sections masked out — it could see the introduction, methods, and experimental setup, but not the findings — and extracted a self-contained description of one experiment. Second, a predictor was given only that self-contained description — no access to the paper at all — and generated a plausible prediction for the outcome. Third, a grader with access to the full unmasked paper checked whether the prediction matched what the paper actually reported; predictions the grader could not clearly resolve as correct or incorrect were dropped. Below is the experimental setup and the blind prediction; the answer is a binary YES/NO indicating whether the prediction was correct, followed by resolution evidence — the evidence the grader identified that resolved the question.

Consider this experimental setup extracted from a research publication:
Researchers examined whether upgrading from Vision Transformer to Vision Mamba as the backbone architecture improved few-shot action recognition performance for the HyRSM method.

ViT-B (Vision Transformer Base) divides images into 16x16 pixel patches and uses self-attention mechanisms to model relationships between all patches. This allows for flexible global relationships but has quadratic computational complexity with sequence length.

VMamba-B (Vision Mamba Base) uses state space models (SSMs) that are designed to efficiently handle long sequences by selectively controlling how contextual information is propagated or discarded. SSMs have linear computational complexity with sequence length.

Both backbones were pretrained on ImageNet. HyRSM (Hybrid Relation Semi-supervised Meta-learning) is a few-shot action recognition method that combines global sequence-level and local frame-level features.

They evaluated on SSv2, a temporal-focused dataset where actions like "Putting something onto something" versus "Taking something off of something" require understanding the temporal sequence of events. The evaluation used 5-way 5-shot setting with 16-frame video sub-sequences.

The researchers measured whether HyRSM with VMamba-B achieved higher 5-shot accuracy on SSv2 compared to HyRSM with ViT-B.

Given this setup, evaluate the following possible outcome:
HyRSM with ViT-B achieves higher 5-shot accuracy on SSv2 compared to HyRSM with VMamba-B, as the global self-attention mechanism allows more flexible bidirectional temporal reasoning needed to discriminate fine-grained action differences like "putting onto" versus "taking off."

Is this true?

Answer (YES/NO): NO